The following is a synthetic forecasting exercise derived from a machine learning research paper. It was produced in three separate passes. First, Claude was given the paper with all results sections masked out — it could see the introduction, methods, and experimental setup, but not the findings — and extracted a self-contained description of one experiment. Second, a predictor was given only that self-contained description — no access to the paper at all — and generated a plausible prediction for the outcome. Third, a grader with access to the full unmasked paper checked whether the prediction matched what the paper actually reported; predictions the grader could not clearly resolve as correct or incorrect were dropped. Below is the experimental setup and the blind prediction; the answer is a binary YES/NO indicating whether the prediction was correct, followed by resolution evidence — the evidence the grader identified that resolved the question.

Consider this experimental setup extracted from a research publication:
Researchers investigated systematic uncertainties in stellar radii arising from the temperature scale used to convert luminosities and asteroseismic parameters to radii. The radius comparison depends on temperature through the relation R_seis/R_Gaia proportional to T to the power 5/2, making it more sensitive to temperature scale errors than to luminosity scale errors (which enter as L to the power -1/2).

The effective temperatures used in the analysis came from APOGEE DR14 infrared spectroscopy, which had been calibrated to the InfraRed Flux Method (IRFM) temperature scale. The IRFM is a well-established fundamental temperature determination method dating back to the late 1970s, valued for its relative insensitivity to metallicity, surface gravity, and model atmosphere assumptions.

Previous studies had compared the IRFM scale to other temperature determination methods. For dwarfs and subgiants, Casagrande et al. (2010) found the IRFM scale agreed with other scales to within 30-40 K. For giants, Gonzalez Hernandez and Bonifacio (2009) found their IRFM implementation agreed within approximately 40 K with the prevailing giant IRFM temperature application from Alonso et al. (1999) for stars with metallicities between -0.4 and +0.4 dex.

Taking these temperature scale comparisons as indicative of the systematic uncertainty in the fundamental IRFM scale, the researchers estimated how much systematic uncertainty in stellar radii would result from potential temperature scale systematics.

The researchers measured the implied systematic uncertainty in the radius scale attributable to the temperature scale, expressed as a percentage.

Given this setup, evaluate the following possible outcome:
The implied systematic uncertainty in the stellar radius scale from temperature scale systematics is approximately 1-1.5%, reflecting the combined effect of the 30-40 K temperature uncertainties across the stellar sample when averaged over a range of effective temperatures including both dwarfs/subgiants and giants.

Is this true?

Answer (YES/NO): YES